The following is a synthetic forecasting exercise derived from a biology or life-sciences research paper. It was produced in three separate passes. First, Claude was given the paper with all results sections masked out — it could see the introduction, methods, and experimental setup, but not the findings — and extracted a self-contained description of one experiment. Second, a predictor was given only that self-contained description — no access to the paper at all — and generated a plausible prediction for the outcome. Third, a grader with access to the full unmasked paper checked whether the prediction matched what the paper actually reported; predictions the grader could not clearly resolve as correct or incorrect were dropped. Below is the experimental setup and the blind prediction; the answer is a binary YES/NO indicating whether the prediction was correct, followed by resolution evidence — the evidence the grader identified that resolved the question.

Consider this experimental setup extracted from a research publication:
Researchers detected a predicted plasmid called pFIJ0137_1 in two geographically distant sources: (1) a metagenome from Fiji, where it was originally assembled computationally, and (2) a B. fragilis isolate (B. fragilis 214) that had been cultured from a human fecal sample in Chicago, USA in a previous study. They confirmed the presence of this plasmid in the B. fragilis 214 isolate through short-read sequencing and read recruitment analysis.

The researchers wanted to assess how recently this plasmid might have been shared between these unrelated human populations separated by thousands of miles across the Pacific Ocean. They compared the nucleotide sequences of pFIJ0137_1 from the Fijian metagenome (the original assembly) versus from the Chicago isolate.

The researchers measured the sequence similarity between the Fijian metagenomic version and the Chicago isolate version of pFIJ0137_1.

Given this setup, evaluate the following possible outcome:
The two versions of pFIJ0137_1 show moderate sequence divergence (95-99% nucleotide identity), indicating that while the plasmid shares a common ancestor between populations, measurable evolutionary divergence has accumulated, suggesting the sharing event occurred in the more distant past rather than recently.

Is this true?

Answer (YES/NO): NO